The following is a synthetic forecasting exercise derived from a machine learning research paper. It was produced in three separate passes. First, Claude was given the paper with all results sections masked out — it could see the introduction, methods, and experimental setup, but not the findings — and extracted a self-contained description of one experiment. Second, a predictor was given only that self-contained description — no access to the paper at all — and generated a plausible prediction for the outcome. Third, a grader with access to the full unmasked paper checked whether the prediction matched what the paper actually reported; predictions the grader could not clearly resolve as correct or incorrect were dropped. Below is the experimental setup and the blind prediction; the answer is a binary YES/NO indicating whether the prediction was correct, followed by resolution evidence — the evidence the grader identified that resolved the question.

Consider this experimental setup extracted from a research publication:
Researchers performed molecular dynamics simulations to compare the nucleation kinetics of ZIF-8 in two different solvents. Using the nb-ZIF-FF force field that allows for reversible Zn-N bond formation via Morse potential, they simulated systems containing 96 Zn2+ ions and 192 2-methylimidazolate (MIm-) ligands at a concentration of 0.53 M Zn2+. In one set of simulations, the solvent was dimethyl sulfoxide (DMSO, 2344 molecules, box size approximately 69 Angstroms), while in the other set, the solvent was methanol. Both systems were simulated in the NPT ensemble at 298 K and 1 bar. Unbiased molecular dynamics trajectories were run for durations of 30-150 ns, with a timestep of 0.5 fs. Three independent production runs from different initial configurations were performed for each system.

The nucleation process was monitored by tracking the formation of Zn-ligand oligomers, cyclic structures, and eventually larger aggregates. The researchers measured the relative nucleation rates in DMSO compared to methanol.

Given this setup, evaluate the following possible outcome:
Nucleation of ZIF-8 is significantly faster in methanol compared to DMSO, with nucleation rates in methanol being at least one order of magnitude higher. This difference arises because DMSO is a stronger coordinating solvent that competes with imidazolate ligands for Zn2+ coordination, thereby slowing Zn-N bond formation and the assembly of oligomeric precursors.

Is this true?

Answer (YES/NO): NO